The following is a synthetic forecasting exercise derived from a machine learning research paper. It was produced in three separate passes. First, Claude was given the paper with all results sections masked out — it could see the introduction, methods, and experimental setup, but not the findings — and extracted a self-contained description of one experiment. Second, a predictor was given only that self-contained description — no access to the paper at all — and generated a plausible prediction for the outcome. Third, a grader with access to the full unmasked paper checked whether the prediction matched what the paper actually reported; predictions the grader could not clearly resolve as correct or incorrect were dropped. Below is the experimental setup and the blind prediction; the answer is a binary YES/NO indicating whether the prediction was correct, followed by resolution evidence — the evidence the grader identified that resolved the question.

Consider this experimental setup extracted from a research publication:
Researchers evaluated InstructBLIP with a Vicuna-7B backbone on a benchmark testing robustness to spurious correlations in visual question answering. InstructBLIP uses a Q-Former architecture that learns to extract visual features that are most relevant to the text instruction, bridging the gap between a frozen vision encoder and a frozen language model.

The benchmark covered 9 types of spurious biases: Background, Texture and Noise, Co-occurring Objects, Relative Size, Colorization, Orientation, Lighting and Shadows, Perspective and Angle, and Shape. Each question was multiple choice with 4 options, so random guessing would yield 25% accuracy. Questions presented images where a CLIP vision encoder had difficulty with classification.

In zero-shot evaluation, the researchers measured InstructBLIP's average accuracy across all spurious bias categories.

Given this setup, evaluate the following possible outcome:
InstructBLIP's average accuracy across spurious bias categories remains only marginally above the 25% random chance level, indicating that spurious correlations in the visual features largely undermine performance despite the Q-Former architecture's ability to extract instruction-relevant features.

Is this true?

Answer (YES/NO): NO